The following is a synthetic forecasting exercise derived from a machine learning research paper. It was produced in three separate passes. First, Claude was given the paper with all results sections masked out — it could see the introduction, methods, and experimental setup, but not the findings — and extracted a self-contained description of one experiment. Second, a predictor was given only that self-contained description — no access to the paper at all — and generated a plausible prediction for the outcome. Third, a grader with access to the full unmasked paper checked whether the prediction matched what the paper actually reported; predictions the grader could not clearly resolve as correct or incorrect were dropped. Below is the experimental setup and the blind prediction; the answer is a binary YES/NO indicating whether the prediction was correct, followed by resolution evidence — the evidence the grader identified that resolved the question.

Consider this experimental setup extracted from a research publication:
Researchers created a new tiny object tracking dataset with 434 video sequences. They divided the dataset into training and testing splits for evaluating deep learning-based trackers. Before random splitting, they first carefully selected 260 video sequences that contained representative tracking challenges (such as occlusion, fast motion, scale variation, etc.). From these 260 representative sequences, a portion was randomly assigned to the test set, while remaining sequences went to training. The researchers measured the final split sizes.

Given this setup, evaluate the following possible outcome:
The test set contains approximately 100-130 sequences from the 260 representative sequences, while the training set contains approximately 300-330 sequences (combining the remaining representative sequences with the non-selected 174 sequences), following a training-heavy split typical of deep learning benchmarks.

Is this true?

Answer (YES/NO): NO